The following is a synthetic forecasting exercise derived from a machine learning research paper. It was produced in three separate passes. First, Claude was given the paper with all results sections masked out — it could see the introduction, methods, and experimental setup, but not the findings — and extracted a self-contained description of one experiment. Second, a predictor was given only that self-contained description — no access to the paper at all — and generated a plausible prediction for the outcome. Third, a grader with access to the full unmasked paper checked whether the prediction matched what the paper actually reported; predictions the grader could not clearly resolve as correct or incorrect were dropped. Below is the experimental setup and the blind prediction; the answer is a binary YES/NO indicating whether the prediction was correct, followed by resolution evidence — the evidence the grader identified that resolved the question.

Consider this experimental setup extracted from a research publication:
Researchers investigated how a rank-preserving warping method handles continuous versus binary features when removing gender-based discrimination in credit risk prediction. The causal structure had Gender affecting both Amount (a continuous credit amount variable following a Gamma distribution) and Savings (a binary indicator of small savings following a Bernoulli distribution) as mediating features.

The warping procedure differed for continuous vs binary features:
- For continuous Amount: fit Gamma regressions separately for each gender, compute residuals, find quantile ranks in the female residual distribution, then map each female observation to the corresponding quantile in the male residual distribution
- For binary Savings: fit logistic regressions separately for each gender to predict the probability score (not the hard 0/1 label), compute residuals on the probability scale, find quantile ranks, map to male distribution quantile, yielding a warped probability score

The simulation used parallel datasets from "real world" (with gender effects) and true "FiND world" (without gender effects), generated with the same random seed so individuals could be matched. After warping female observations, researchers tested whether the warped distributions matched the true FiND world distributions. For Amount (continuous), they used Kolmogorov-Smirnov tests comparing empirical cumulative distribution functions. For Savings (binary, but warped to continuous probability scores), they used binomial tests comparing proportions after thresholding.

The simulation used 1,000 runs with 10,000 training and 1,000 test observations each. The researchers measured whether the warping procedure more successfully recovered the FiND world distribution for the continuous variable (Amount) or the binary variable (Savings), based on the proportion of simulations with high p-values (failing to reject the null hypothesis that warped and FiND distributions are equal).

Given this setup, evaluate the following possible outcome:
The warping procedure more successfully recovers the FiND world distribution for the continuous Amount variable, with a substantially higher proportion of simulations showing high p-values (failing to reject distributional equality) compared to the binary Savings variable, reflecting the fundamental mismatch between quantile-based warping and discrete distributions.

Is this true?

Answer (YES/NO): NO